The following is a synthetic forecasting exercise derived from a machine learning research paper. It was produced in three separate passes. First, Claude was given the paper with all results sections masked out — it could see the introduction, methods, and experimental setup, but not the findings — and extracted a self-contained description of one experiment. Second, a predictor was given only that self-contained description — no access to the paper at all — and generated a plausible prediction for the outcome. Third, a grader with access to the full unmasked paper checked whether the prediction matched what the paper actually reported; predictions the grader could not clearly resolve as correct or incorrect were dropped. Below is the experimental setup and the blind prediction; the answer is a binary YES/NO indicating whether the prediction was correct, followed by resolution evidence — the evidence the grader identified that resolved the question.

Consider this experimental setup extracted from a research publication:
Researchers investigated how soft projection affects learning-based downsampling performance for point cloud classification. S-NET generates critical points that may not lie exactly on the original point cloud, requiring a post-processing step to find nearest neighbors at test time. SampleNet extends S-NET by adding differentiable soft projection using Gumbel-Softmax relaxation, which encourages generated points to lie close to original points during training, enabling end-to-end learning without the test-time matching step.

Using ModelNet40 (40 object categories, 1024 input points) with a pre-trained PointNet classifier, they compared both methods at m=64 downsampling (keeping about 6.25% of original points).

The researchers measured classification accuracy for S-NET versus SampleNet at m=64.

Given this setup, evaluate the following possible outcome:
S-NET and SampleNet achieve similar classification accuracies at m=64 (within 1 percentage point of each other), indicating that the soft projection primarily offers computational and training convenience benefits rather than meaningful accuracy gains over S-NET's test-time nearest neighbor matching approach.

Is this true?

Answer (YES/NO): NO